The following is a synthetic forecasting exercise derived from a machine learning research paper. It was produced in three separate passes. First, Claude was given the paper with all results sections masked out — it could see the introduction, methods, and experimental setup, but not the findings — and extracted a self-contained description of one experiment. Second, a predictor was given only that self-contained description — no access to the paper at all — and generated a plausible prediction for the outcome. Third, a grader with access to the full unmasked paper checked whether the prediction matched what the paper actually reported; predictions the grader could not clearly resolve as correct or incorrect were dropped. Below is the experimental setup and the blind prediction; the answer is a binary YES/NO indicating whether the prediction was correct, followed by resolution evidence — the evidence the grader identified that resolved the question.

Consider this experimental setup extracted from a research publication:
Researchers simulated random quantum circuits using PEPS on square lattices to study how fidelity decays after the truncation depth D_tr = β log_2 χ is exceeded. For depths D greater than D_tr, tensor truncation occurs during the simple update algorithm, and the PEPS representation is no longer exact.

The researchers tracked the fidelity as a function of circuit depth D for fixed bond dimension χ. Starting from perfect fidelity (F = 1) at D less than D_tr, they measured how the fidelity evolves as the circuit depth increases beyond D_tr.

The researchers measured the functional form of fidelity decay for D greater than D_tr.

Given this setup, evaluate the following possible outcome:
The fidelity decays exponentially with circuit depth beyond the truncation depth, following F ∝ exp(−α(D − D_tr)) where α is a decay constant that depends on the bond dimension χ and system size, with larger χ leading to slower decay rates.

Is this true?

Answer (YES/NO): NO